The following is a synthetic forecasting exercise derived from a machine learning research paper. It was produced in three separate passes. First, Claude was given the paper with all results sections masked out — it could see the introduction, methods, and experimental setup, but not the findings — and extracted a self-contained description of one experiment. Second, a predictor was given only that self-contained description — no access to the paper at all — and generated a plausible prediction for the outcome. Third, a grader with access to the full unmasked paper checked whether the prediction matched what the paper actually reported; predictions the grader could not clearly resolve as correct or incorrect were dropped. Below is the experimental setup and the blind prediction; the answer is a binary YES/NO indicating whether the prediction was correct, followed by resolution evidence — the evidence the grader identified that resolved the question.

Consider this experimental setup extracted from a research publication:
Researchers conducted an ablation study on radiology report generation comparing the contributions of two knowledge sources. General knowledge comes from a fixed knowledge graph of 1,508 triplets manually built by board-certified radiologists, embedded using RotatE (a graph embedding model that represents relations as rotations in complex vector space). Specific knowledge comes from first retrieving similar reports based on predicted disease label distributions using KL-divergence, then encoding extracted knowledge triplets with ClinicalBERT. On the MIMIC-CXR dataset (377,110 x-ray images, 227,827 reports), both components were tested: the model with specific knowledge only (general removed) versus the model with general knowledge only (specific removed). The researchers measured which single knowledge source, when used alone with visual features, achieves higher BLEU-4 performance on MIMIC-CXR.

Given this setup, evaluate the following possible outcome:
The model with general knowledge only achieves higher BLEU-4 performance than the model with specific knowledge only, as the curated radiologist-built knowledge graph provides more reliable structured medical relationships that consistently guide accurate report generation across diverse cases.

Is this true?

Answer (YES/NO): NO